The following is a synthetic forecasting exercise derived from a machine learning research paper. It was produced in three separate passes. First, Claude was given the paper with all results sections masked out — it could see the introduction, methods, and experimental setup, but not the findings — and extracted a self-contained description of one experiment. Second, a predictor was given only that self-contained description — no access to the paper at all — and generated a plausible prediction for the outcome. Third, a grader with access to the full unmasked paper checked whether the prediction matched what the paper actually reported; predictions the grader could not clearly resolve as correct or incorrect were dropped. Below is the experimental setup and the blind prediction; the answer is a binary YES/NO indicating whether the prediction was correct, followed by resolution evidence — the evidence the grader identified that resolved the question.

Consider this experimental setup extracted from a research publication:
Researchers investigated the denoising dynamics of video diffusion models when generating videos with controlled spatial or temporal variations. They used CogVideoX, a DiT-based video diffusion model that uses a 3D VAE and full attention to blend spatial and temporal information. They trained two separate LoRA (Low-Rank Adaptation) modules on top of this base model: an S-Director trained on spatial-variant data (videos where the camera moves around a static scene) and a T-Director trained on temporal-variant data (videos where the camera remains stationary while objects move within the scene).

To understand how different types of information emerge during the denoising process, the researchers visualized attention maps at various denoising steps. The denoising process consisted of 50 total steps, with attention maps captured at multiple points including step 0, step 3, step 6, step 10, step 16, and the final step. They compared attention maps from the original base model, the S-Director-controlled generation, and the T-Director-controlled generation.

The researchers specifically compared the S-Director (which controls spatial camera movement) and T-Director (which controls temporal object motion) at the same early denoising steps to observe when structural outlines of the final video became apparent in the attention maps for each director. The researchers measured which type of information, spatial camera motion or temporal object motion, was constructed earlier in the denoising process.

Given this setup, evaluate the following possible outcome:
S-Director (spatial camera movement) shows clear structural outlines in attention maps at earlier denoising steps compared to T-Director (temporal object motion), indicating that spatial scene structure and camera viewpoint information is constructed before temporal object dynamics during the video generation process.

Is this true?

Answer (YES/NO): YES